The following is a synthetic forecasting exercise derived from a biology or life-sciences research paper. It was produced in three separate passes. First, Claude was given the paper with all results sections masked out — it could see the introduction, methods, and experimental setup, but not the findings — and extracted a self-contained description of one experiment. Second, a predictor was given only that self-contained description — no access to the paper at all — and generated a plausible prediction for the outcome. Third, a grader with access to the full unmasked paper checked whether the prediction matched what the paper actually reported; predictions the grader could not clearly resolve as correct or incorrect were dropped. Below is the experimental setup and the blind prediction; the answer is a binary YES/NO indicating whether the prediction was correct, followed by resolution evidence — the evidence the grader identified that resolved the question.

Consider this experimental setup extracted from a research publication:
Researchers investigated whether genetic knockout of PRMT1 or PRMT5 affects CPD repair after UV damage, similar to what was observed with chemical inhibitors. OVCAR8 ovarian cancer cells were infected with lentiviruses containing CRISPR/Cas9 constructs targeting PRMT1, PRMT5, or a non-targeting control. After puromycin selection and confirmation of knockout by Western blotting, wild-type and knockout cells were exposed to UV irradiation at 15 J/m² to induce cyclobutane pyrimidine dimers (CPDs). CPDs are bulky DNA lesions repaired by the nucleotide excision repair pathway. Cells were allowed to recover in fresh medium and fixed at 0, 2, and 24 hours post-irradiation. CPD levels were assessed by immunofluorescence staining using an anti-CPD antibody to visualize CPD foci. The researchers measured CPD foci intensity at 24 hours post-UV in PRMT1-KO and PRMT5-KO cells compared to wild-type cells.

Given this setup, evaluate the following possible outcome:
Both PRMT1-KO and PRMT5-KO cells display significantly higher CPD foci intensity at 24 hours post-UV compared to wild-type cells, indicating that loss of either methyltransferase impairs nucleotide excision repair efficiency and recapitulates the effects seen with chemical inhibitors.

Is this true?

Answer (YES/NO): YES